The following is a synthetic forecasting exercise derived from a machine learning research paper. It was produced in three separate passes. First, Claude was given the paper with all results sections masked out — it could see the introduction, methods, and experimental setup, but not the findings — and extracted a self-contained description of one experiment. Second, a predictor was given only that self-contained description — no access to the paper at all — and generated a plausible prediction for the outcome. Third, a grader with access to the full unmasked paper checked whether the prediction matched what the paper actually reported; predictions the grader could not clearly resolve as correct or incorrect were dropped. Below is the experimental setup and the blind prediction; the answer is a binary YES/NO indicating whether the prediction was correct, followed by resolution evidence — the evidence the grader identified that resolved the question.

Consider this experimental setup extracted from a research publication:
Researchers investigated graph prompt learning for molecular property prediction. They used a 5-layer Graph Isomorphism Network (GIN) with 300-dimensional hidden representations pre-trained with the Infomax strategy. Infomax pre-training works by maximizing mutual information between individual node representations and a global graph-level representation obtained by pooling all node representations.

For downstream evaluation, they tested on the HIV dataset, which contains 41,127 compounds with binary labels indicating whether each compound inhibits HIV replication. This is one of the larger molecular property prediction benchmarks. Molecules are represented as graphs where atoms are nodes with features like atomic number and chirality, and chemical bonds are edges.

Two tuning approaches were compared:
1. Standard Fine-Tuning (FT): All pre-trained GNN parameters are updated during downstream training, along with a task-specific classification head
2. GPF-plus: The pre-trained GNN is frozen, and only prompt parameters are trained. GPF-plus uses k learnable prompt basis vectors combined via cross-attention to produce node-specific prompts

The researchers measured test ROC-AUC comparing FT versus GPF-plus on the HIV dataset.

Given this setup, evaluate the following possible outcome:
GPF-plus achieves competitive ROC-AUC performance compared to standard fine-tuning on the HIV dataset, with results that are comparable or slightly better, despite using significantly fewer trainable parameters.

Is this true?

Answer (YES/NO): NO